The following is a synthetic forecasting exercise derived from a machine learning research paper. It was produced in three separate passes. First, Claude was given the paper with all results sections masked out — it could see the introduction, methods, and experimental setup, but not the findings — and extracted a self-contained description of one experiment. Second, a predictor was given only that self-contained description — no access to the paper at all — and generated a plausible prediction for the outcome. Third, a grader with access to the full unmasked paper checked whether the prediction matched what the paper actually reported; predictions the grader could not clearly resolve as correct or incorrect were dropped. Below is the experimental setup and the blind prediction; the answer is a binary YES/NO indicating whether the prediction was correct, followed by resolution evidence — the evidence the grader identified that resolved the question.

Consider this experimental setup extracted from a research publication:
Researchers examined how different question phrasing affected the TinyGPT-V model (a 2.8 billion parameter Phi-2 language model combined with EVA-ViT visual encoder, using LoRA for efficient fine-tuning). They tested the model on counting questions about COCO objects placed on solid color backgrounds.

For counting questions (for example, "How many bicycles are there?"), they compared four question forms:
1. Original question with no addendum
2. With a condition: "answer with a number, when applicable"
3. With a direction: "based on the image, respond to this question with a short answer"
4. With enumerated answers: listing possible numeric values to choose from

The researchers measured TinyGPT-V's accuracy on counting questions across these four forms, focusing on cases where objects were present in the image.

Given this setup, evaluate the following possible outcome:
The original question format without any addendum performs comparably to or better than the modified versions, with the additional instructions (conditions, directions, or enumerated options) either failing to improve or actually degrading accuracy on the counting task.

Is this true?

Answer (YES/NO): NO